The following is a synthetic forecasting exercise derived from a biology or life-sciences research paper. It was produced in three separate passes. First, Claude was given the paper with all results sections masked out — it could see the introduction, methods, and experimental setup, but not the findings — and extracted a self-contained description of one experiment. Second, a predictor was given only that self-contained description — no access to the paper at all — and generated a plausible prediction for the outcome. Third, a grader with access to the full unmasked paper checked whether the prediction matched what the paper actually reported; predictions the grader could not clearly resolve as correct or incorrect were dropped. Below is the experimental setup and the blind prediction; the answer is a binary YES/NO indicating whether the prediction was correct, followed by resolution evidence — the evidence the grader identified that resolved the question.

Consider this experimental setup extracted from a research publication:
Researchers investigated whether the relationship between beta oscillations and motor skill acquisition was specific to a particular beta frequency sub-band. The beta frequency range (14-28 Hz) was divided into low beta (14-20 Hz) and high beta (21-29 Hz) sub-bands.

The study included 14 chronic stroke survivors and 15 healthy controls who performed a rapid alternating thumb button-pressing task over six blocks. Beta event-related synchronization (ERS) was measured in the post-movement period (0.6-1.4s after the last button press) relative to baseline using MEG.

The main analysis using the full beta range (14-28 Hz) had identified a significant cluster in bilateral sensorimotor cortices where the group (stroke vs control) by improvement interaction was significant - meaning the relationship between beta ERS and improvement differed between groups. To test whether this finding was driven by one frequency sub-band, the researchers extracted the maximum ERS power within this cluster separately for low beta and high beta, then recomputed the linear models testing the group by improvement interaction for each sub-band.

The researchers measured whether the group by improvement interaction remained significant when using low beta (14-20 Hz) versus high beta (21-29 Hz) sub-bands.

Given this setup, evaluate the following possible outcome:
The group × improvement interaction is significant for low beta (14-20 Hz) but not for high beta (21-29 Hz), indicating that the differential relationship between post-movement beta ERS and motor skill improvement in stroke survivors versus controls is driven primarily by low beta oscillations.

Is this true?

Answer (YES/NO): NO